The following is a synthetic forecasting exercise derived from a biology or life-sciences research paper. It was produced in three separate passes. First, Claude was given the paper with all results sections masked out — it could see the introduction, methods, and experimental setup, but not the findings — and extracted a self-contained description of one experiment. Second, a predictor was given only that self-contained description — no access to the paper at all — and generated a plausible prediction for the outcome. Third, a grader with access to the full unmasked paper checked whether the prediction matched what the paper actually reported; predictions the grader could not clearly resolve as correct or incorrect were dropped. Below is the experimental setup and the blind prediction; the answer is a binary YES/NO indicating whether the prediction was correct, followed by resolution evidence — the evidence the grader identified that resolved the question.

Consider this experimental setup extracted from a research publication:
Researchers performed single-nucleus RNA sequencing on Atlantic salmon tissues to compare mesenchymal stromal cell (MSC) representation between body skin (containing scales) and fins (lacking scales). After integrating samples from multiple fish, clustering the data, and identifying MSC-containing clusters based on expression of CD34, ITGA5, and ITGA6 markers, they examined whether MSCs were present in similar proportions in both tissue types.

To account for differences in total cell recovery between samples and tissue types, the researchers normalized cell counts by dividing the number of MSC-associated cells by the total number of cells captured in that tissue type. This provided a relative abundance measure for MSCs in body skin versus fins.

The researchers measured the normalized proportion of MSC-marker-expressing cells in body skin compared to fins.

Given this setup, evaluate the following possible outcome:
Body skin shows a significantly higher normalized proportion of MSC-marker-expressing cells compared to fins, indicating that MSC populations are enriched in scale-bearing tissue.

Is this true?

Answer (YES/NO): NO